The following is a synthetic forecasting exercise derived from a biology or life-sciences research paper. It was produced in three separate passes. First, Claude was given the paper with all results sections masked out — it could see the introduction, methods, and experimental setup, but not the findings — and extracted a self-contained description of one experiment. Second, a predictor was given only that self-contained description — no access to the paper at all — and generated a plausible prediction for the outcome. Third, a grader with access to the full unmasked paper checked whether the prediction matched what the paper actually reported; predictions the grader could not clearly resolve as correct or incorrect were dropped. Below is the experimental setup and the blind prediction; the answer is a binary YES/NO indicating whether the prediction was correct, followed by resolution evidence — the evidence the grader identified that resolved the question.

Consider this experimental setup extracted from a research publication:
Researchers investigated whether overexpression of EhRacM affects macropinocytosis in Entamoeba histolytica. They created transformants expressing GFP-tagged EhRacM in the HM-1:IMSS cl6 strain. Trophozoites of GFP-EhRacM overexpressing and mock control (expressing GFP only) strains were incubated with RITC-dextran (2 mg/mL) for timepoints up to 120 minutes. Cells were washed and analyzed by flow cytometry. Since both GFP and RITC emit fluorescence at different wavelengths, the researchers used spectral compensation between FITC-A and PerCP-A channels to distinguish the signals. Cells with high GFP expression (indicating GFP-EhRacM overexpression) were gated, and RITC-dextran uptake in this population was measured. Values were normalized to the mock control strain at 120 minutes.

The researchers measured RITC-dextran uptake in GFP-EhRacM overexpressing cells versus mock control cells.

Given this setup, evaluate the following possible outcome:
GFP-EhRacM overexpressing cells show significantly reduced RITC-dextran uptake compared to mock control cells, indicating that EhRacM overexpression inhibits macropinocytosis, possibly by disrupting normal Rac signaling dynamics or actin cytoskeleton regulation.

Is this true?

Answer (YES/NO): NO